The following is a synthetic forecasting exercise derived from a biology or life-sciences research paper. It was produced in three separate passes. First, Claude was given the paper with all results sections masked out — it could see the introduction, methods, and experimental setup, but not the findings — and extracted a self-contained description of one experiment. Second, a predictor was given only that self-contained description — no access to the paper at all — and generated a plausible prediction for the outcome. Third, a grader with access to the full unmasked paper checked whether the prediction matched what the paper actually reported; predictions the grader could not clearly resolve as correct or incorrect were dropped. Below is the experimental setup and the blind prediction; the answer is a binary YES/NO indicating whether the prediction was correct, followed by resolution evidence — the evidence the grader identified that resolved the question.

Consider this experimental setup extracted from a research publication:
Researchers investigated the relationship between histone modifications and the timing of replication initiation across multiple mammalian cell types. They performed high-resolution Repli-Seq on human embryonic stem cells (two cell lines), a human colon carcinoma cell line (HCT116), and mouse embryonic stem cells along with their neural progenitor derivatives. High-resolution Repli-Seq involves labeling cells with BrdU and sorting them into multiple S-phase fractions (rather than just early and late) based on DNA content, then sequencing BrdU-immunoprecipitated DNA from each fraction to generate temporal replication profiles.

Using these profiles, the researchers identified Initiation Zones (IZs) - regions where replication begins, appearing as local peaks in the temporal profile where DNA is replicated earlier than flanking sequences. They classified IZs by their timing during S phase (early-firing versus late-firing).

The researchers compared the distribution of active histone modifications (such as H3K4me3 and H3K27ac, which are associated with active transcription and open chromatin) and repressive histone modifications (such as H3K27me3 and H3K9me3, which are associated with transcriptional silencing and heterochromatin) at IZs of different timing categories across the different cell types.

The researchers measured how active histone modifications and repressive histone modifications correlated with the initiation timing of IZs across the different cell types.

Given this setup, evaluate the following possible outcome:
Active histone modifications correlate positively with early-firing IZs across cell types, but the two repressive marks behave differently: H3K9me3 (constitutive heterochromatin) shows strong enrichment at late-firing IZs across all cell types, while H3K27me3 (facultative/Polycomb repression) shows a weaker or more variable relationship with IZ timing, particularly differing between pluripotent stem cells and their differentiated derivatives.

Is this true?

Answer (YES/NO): NO